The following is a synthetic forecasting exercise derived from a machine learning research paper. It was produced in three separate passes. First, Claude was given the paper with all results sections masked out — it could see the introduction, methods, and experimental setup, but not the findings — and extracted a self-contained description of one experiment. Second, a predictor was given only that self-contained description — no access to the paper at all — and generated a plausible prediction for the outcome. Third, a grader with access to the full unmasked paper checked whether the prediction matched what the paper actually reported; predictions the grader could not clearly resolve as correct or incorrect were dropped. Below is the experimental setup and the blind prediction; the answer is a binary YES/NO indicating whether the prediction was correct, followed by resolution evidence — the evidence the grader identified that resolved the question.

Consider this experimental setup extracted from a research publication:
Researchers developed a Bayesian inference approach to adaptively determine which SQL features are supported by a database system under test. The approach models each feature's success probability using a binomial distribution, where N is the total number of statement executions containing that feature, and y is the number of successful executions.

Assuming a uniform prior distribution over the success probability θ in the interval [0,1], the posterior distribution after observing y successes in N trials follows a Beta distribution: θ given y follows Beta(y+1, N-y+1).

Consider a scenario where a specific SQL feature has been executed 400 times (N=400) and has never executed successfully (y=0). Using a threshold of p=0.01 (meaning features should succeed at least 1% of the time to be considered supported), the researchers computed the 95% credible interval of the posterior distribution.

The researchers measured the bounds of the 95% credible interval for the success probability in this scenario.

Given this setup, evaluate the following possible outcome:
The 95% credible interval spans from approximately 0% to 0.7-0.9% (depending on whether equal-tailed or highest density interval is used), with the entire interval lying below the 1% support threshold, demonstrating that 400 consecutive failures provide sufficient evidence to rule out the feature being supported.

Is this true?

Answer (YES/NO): YES